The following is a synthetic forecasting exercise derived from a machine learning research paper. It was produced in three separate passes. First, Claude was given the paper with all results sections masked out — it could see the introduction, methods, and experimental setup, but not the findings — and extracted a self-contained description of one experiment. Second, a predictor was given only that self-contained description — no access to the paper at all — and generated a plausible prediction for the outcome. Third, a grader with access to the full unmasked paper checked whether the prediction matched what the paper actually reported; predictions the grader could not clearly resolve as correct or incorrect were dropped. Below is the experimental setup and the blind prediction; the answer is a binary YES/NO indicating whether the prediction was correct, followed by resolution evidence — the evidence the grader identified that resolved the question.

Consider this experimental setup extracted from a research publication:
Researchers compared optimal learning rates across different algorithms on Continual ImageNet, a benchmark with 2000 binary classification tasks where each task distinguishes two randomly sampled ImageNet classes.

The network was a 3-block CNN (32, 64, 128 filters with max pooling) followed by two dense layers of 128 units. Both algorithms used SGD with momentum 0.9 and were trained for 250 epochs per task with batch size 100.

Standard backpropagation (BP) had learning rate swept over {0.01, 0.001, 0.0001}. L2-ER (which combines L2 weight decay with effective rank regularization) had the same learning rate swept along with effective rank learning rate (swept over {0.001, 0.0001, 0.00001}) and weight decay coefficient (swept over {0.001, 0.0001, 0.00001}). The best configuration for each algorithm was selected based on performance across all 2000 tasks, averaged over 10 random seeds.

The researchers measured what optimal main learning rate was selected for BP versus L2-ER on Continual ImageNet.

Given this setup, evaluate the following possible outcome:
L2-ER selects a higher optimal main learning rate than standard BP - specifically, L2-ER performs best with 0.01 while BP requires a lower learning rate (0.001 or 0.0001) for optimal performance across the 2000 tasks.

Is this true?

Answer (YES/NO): NO